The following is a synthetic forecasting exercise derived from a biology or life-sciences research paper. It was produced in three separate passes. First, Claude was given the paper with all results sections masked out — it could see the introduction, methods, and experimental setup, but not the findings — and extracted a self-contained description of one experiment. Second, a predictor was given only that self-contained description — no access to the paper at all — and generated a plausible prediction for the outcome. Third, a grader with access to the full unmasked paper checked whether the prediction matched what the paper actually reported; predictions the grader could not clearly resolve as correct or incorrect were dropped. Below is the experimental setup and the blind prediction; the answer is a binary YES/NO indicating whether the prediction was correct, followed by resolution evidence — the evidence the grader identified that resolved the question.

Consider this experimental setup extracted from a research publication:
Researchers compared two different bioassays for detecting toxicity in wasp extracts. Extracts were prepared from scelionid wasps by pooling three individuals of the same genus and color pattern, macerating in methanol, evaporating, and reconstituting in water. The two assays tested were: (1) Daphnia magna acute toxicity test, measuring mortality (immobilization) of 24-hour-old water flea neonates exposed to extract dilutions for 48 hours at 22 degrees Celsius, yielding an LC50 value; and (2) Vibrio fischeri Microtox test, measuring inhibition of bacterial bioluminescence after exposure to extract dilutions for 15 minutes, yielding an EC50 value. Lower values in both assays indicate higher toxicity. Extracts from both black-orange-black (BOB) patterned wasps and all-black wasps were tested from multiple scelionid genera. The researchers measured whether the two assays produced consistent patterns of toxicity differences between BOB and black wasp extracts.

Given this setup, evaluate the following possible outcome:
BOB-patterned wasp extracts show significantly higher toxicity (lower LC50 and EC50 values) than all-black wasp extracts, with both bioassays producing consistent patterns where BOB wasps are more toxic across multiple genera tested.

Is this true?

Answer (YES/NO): NO